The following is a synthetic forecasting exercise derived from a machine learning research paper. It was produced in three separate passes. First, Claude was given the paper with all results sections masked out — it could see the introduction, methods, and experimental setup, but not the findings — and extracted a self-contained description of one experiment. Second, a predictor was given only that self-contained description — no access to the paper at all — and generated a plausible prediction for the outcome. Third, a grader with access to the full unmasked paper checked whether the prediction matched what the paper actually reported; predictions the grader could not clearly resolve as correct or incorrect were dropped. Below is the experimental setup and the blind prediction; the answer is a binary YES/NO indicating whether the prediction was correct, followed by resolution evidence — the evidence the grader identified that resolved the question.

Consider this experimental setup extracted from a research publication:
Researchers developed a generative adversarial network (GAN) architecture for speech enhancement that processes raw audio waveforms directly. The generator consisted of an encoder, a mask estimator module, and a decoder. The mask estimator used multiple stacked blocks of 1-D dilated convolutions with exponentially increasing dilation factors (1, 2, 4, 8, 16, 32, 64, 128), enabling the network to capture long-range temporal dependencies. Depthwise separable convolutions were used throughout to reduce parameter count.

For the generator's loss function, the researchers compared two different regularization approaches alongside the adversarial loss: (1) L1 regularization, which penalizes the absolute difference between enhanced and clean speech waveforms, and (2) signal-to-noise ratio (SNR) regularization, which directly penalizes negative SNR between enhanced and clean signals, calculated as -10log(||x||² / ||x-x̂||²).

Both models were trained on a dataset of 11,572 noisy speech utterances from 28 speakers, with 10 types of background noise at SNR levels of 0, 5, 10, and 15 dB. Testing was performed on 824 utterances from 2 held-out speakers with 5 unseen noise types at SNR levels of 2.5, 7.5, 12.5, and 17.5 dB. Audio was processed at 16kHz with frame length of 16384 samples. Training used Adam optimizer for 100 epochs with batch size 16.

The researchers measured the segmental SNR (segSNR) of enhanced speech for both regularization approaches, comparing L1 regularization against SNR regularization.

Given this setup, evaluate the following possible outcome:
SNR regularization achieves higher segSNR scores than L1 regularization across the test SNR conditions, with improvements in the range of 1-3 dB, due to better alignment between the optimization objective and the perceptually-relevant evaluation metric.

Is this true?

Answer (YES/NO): NO